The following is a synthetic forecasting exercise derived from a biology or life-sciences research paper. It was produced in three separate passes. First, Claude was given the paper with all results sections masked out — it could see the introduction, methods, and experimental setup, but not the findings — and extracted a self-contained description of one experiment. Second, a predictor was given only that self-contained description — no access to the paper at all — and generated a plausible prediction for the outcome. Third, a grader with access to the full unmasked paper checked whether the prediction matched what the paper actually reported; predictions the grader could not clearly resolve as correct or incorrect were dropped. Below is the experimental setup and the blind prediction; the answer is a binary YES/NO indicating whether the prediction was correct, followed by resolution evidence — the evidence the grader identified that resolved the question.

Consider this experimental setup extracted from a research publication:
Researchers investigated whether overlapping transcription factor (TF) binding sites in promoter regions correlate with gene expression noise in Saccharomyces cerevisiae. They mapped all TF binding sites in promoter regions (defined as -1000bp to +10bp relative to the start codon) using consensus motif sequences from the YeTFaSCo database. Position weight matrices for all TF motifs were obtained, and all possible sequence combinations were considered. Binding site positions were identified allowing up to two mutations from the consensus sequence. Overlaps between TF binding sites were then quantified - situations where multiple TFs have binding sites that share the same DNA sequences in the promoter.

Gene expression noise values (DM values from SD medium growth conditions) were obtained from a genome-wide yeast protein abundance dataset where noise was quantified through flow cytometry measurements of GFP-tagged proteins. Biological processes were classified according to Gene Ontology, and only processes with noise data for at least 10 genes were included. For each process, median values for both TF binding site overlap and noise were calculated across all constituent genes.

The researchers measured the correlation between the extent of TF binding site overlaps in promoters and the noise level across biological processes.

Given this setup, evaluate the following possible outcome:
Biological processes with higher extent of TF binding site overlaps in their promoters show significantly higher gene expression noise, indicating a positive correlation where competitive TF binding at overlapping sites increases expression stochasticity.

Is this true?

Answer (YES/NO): YES